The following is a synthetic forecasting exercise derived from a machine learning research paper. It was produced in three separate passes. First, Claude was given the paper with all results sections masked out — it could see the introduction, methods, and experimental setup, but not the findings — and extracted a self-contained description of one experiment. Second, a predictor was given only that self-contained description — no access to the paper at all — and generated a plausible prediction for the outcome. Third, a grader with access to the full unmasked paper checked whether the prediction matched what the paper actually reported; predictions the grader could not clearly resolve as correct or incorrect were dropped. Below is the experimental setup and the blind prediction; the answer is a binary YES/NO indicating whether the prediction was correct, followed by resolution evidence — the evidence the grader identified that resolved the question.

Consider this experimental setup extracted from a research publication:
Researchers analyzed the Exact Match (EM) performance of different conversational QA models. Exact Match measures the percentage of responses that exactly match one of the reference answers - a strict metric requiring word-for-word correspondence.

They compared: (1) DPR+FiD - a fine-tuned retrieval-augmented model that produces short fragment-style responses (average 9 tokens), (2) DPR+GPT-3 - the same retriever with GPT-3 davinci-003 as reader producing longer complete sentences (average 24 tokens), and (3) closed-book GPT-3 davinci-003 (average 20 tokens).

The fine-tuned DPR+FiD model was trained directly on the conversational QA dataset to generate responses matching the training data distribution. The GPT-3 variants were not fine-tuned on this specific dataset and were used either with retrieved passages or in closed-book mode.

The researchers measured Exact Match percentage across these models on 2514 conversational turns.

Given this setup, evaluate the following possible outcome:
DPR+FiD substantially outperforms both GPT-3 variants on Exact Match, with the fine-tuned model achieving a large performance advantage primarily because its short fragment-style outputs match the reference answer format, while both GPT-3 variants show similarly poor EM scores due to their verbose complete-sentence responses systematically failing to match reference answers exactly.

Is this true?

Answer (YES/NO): YES